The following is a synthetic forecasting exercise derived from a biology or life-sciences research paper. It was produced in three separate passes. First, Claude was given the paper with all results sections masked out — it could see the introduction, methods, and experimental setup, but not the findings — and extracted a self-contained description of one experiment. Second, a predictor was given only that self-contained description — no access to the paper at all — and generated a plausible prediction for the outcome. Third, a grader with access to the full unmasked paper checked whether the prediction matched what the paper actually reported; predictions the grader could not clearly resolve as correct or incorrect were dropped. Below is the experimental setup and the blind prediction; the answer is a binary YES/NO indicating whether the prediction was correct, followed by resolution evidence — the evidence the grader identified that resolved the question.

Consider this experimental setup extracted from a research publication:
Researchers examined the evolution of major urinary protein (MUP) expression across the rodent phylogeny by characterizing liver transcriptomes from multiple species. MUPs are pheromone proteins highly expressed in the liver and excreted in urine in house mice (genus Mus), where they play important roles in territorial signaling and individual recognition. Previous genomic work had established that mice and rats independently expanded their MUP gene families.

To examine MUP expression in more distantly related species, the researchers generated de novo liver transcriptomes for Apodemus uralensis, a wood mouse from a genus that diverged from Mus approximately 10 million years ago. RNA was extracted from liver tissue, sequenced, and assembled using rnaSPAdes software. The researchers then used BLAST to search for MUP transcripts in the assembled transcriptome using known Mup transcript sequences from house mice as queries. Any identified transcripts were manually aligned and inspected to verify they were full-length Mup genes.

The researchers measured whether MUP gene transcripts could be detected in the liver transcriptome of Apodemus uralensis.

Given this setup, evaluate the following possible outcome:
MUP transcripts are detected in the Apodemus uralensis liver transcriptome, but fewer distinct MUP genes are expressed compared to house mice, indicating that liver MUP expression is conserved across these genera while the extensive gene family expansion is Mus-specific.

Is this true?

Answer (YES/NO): NO